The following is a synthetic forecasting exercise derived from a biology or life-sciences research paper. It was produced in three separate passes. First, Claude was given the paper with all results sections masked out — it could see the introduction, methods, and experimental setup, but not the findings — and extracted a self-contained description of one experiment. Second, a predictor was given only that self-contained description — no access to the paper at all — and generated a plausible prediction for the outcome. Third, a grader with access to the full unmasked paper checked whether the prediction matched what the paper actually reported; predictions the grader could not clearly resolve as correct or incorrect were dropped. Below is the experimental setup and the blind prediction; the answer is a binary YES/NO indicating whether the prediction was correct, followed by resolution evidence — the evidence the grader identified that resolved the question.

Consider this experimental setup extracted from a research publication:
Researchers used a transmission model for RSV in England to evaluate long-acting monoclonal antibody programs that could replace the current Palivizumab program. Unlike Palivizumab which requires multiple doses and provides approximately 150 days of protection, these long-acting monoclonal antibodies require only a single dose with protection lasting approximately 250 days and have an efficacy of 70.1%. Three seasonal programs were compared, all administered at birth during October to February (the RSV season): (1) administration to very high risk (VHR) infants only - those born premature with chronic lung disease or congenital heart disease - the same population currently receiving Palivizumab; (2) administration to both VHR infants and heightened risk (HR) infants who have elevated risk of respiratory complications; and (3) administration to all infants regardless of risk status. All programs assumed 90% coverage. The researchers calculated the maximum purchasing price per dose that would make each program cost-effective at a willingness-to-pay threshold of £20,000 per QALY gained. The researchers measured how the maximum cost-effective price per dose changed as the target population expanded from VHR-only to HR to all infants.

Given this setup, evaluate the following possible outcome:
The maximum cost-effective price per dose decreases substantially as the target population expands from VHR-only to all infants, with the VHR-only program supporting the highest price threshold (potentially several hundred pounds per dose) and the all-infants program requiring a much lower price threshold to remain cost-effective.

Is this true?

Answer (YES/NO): NO